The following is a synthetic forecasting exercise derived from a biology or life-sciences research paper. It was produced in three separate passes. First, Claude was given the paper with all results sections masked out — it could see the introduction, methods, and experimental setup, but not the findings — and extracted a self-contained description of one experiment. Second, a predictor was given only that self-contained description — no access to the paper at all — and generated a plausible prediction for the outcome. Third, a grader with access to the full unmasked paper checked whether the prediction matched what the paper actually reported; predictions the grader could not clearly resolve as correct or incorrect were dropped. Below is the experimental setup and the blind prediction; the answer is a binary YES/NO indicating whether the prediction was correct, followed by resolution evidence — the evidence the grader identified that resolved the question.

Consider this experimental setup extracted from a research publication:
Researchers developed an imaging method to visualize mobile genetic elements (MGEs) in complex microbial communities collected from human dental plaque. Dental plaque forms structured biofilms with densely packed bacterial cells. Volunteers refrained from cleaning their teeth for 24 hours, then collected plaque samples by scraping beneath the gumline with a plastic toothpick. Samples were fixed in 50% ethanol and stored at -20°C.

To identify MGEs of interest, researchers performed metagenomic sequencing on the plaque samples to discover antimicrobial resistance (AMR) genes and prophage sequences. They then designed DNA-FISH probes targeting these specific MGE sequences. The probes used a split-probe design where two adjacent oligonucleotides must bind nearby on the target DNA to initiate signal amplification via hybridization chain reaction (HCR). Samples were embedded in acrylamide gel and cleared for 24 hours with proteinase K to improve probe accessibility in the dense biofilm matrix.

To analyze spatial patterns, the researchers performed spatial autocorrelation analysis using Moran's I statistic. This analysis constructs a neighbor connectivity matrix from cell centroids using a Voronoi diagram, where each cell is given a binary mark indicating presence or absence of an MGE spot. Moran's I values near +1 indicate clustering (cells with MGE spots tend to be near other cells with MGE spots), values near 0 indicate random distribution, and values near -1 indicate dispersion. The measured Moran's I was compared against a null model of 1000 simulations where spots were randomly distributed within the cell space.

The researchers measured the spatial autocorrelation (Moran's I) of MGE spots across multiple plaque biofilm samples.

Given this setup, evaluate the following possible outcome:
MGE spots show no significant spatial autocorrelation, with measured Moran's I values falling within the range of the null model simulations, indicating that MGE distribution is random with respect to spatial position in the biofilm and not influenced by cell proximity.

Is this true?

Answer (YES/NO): NO